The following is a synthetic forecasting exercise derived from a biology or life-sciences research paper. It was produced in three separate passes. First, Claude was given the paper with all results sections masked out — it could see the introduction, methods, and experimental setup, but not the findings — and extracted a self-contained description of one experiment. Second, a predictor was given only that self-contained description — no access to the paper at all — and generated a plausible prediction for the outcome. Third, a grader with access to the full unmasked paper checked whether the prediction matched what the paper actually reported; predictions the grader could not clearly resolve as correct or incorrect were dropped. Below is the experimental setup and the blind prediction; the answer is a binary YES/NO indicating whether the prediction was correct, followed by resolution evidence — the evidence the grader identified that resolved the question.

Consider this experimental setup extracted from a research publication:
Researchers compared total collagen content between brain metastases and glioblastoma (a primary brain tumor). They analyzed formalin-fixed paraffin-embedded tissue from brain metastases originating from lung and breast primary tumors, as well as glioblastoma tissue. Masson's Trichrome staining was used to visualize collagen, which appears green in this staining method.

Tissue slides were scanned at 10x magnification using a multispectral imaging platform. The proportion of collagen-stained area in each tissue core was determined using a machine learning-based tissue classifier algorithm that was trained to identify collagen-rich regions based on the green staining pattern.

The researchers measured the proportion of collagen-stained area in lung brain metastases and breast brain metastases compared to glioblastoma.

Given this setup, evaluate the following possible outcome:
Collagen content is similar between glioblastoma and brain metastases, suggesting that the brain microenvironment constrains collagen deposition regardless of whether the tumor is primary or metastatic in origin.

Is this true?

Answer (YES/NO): NO